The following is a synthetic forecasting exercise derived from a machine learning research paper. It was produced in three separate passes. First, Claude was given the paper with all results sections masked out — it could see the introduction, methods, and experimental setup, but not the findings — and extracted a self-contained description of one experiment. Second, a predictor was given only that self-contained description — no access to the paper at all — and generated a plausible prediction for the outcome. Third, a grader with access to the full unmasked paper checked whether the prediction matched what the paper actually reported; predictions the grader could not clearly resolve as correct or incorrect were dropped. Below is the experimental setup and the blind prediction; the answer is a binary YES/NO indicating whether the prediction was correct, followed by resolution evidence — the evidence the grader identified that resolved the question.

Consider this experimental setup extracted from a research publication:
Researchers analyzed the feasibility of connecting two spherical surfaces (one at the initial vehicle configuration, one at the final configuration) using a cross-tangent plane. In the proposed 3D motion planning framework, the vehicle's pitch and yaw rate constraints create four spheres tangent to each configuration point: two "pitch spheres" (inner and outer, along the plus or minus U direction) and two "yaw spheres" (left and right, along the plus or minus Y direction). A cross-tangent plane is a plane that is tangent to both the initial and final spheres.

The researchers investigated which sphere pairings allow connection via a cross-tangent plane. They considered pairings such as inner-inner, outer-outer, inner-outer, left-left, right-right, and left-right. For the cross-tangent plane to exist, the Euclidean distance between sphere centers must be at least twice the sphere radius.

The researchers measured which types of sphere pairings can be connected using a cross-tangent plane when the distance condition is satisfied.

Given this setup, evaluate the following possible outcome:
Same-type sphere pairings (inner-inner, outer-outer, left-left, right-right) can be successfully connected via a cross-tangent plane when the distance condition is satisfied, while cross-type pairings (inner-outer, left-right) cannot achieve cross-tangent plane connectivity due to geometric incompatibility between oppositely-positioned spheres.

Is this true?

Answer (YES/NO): NO